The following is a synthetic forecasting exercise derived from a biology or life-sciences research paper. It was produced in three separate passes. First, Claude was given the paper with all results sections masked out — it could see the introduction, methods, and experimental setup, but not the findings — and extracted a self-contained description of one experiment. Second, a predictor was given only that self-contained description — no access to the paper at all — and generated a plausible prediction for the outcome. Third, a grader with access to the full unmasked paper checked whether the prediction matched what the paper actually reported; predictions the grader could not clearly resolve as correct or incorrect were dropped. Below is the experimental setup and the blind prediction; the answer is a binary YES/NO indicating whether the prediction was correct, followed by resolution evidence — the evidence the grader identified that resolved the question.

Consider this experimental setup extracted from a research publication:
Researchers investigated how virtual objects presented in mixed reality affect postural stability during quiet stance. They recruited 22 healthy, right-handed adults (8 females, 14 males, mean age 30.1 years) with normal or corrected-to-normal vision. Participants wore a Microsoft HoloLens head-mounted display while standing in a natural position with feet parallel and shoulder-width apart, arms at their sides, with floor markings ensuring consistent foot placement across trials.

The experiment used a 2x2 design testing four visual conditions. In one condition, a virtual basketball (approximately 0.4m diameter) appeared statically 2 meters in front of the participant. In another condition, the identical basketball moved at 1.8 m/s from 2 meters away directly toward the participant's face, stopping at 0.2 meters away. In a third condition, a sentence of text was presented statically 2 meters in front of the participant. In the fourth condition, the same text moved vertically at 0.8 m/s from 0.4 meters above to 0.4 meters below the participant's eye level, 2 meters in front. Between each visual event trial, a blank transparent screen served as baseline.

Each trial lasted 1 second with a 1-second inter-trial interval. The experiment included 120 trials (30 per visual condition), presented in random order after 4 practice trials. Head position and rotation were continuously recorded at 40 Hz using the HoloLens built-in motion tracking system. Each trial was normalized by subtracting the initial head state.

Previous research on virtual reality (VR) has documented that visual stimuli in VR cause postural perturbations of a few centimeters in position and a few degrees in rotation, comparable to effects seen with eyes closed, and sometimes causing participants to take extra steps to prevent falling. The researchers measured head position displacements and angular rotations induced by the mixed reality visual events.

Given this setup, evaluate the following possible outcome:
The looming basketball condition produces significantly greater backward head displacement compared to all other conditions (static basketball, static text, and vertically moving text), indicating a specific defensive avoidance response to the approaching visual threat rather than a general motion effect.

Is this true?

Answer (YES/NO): NO